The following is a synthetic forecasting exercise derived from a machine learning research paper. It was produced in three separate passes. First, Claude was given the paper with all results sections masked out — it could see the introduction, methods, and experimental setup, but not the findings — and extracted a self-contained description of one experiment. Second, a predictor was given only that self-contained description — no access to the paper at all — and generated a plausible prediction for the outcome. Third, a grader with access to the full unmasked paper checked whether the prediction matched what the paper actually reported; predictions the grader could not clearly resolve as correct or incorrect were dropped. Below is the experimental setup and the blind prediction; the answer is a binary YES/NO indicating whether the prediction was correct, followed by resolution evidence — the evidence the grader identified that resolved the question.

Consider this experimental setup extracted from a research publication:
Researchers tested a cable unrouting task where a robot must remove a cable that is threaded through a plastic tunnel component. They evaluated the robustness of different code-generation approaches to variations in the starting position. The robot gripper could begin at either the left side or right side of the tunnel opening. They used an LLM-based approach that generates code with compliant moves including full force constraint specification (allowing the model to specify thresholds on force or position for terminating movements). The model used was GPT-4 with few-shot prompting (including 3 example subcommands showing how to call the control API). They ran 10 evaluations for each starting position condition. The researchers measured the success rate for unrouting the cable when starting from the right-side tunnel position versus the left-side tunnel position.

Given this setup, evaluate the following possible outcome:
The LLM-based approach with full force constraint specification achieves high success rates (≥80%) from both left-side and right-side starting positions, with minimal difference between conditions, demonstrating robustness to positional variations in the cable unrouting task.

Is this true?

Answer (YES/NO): NO